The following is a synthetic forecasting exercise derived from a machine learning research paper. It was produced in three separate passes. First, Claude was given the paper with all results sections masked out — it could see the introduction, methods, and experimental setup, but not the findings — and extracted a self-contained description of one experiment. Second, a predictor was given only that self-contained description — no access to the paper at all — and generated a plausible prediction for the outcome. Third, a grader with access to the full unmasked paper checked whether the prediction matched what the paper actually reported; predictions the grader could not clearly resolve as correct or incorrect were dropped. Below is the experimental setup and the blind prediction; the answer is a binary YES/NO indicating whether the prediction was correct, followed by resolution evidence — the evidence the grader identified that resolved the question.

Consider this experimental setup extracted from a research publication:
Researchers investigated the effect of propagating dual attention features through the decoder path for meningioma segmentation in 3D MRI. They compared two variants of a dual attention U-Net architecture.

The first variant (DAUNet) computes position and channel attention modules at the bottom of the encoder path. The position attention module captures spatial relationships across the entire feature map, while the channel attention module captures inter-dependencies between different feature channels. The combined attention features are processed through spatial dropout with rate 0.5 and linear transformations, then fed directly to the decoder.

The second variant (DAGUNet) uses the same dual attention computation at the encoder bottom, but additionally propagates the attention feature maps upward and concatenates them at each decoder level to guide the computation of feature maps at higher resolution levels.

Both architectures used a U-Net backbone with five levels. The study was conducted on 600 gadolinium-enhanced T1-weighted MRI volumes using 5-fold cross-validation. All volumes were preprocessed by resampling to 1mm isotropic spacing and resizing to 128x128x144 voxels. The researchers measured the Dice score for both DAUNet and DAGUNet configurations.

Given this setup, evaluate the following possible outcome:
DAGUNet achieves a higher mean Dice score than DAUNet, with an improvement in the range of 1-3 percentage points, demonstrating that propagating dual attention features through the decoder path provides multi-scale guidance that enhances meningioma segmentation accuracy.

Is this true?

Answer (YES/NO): YES